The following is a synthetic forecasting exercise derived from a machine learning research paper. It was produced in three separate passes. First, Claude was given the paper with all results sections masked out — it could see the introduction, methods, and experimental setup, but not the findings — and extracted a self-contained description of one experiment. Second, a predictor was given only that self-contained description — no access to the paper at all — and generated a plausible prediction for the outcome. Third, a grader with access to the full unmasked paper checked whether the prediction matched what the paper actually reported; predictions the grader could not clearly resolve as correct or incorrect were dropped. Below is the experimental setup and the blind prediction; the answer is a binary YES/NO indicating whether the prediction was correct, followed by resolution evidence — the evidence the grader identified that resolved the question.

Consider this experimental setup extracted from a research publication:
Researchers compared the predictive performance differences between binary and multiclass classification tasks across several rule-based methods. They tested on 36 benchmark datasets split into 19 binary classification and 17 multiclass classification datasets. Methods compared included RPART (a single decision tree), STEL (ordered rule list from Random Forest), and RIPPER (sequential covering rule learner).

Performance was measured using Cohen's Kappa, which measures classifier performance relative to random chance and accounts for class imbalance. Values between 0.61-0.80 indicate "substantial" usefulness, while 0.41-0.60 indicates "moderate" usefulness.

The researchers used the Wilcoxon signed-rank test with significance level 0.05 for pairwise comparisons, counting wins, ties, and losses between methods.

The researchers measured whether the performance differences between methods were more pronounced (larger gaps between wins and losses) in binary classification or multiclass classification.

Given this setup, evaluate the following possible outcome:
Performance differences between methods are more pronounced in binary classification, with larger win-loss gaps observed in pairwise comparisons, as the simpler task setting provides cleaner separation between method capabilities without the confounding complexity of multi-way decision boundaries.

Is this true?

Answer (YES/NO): NO